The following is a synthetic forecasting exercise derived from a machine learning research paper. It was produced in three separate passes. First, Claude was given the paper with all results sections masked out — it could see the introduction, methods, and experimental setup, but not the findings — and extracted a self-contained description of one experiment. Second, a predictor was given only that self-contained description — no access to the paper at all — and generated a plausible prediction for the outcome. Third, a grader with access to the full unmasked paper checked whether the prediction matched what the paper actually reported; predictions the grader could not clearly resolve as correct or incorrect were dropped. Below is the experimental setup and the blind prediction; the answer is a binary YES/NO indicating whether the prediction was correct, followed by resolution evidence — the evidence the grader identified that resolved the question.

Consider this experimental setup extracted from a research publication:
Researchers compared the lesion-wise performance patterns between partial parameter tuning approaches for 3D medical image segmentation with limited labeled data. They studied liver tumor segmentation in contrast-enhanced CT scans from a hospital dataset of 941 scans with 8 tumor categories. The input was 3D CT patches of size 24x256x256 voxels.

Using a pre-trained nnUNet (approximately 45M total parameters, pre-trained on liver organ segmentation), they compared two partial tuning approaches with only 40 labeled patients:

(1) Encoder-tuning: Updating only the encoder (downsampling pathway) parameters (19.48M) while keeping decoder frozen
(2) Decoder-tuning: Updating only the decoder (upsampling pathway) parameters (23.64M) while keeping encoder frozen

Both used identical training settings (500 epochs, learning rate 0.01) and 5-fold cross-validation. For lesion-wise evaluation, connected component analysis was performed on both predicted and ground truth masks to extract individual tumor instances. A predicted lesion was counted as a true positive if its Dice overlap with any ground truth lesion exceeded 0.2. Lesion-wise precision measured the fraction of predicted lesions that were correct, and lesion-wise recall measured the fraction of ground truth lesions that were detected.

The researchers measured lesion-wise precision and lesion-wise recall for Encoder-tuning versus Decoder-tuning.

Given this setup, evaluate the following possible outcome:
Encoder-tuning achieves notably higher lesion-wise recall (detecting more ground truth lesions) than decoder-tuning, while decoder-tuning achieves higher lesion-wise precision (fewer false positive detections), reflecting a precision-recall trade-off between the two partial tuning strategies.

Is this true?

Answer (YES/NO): YES